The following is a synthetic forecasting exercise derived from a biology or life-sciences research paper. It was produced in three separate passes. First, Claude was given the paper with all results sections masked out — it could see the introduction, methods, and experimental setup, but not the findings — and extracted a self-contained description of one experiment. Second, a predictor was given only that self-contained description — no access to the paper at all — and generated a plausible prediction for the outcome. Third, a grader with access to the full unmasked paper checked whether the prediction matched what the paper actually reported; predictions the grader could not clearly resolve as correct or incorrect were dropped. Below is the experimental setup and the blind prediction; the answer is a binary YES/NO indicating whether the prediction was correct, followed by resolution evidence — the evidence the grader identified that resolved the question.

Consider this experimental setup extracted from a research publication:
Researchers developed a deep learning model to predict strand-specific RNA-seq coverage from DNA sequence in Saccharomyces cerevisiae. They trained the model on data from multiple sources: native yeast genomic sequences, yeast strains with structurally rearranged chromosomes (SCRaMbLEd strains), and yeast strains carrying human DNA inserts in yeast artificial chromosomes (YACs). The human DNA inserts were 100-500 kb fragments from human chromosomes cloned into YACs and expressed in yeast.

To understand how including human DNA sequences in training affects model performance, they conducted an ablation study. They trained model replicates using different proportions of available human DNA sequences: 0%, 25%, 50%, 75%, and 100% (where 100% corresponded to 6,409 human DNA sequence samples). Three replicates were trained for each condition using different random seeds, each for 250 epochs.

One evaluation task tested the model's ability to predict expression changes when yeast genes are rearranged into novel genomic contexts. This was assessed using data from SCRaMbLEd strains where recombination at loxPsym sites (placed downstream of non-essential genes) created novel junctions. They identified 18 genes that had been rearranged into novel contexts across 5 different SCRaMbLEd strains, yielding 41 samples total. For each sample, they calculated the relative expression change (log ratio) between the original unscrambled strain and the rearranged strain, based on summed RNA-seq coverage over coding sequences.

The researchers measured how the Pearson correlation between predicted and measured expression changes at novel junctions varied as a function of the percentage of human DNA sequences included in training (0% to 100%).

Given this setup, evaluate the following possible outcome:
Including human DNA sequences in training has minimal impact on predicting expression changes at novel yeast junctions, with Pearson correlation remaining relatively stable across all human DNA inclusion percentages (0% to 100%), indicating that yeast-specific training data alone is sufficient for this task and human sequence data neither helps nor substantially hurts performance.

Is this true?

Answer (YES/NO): NO